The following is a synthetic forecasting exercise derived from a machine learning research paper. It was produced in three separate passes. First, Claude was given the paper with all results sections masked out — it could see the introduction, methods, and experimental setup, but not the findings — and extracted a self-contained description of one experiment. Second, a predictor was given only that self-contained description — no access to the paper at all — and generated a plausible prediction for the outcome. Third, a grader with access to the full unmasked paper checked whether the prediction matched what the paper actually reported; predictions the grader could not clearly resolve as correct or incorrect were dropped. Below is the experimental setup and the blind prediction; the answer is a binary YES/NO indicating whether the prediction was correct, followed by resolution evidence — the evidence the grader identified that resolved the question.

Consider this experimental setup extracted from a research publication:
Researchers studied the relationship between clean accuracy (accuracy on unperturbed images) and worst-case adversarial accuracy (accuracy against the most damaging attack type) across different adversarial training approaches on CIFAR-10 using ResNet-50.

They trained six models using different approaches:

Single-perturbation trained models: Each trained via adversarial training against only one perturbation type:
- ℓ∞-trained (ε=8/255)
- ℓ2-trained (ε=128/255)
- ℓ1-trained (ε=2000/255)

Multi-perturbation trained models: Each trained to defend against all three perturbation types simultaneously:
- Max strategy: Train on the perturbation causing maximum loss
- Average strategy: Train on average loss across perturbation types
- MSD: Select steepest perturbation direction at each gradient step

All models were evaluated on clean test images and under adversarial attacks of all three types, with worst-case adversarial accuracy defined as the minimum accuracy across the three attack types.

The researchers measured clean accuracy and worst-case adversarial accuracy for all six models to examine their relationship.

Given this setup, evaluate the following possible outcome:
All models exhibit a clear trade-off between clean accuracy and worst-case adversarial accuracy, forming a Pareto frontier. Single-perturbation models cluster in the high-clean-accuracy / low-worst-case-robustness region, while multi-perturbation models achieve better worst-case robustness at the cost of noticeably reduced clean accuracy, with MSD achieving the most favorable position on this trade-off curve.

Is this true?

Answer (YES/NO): NO